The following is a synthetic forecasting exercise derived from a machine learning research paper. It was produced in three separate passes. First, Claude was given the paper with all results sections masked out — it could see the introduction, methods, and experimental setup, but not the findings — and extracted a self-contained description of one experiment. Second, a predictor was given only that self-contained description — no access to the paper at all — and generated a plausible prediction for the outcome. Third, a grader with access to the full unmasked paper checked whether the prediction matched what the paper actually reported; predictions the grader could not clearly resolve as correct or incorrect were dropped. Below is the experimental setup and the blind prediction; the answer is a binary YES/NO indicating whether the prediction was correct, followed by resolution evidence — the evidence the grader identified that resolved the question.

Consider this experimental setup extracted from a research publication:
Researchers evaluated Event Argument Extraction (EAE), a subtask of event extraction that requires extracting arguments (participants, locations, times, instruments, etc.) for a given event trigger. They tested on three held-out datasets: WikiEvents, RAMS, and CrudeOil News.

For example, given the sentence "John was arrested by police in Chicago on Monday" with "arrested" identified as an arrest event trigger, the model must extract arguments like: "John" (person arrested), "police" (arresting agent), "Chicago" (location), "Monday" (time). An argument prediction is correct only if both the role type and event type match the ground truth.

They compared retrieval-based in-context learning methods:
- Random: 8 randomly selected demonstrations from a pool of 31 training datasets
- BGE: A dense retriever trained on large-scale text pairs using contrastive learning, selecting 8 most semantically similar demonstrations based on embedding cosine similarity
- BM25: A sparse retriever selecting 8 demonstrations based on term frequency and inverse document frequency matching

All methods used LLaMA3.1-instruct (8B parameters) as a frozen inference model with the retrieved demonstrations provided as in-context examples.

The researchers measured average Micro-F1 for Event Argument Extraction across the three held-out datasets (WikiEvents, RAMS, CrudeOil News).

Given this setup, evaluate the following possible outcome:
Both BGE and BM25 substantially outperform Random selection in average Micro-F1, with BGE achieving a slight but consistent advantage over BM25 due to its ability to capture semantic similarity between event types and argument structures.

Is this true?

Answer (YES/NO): NO